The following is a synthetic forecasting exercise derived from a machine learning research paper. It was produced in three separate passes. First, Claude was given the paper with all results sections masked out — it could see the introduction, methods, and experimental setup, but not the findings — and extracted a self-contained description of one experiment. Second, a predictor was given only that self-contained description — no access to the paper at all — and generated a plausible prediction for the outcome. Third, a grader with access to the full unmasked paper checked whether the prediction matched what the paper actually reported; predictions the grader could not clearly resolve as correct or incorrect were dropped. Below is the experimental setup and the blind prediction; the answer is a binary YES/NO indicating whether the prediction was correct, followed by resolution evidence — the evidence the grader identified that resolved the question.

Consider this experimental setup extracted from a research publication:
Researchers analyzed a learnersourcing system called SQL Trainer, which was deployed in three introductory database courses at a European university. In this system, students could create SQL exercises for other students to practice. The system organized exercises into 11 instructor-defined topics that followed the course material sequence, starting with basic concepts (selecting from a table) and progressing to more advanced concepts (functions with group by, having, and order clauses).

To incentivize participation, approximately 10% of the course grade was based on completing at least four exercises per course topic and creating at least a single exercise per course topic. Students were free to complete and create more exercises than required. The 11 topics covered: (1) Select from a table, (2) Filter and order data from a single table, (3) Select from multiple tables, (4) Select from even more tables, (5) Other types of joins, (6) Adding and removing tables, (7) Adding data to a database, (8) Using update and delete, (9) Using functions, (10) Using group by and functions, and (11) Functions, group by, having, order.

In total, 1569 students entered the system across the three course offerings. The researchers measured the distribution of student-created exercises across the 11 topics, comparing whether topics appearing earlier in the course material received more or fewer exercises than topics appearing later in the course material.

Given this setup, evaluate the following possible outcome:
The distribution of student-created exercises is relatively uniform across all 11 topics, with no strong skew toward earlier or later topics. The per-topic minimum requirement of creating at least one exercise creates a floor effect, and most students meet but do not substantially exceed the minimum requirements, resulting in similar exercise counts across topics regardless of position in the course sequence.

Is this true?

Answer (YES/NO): NO